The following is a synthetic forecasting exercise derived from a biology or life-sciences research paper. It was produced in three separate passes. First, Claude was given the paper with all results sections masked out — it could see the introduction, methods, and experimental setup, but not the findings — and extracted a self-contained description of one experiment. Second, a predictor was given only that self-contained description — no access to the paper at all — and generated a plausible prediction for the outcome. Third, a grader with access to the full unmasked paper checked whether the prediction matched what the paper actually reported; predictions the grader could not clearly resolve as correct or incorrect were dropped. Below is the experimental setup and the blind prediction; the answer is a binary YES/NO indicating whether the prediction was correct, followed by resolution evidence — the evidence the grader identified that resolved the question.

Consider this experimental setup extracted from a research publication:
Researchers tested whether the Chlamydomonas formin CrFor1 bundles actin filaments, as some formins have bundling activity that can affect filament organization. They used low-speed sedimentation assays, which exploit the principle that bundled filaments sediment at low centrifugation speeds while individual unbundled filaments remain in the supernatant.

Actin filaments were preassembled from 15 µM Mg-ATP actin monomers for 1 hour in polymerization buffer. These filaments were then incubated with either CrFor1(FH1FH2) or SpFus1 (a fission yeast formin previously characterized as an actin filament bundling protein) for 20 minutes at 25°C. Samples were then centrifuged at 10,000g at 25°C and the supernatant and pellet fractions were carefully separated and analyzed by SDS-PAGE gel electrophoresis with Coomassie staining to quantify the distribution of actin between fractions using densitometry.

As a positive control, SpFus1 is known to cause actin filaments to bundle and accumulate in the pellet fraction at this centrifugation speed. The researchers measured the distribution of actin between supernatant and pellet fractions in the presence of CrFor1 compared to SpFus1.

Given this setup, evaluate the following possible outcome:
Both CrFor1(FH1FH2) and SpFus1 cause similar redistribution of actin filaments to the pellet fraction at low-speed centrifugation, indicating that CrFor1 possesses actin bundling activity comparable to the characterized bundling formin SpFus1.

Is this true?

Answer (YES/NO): YES